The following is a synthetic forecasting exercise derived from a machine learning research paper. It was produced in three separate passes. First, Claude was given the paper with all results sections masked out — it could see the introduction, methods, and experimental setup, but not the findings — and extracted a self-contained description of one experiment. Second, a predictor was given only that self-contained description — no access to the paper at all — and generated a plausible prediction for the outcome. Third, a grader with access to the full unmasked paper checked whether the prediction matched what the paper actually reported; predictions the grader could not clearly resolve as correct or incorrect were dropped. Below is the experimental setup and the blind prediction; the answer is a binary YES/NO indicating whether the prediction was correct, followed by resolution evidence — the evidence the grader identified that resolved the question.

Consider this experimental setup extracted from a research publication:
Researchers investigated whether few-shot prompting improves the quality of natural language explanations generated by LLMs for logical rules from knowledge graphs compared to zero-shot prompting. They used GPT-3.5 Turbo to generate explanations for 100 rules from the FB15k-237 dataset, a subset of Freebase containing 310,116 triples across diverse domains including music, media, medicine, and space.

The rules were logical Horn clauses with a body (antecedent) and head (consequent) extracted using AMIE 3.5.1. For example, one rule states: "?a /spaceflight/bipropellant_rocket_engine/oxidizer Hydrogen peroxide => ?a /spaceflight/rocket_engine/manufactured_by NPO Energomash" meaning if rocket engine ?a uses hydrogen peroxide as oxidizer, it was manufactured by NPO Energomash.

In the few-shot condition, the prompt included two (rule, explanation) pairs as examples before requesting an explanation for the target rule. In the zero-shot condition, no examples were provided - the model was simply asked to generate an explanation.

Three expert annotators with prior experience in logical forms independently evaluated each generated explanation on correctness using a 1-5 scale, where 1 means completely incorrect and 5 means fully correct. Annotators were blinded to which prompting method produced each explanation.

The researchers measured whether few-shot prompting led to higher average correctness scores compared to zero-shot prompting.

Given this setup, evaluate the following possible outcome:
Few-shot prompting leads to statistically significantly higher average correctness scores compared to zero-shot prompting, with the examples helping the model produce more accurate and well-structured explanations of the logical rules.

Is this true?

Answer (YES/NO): NO